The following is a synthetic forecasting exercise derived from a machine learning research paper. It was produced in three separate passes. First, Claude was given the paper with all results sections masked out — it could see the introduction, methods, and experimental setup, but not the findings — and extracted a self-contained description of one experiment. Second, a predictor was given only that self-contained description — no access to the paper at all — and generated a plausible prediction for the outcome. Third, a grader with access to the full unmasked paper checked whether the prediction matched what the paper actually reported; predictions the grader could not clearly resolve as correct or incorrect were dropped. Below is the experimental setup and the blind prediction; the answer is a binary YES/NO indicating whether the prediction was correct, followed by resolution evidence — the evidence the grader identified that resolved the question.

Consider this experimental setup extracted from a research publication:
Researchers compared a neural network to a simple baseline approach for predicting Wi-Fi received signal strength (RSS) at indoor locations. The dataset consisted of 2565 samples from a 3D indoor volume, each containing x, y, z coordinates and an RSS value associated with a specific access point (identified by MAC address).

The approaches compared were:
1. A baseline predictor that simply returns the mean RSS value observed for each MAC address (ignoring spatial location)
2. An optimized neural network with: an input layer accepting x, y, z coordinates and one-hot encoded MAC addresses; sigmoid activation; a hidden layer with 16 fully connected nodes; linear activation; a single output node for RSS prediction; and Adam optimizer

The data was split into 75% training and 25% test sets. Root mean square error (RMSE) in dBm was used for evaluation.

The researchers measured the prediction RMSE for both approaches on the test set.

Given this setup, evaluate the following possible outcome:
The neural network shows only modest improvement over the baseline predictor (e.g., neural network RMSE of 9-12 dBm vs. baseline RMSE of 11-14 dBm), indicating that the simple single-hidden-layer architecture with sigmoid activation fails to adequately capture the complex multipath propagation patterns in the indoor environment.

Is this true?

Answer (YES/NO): NO